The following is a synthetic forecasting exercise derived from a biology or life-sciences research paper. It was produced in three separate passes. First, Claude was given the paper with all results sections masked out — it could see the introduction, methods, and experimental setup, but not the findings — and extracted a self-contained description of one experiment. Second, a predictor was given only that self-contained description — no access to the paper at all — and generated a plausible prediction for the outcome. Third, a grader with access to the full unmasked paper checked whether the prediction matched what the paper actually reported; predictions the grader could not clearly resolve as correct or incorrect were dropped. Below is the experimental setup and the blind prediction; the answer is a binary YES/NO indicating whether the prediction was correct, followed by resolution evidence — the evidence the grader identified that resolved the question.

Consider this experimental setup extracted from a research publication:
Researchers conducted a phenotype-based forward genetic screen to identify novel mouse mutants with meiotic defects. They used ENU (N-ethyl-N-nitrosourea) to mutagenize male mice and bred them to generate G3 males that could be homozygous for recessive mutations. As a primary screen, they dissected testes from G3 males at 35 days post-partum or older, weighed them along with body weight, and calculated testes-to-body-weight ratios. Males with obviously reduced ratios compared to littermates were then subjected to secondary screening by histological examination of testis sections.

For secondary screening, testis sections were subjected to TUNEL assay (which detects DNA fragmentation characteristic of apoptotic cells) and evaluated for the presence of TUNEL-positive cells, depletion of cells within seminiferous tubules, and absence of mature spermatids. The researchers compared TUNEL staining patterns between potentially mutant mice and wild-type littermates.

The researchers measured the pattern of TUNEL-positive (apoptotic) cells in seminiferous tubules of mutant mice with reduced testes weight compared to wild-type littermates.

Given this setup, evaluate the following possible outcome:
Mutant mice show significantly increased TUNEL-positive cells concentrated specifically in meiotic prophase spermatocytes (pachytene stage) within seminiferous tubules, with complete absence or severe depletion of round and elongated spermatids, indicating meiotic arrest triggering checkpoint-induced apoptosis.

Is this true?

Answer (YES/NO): YES